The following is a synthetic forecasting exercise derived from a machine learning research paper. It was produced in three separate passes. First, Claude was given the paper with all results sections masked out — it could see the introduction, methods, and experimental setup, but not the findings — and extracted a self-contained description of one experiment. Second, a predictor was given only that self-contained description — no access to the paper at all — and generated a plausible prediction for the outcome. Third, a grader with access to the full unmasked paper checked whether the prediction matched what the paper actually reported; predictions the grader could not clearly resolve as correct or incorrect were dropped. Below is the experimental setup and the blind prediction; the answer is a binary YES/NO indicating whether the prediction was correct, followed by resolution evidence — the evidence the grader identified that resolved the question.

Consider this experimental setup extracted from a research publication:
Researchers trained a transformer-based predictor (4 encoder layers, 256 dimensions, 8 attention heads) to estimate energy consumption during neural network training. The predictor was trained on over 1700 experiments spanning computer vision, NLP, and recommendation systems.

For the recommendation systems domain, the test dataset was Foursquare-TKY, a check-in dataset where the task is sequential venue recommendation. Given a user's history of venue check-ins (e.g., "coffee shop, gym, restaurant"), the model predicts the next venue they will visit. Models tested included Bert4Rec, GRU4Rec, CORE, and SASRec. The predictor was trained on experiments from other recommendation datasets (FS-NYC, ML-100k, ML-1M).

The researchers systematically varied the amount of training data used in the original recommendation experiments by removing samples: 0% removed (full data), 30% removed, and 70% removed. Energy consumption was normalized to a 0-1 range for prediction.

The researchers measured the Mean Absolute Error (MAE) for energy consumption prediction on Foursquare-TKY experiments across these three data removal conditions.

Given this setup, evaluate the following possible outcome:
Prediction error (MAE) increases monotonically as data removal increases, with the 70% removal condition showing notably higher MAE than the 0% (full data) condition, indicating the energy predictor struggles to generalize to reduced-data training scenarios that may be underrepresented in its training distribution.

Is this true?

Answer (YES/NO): NO